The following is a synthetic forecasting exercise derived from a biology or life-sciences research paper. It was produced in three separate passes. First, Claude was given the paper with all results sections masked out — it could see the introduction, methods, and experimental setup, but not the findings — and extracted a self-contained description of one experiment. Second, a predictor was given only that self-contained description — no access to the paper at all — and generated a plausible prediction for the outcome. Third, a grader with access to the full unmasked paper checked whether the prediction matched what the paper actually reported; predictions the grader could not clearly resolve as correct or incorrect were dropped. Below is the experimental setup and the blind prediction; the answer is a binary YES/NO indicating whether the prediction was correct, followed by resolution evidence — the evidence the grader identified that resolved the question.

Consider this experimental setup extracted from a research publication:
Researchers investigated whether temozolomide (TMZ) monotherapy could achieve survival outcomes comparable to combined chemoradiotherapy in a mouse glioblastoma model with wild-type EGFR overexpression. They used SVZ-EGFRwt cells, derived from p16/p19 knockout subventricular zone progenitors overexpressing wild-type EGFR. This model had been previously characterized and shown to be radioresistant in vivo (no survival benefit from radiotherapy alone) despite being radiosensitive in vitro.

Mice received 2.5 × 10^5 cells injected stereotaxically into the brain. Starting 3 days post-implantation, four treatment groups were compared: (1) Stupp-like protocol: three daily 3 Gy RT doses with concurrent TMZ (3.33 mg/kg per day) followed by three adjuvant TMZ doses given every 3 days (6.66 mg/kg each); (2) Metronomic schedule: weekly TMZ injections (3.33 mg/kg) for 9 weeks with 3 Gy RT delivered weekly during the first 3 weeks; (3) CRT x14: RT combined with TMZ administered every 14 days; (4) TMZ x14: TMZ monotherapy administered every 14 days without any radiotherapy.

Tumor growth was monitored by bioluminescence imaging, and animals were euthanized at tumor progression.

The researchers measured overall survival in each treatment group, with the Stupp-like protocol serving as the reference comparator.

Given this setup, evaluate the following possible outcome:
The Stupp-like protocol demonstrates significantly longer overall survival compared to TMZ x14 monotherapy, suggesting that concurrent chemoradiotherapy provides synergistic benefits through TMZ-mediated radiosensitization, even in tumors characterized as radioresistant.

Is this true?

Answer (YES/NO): NO